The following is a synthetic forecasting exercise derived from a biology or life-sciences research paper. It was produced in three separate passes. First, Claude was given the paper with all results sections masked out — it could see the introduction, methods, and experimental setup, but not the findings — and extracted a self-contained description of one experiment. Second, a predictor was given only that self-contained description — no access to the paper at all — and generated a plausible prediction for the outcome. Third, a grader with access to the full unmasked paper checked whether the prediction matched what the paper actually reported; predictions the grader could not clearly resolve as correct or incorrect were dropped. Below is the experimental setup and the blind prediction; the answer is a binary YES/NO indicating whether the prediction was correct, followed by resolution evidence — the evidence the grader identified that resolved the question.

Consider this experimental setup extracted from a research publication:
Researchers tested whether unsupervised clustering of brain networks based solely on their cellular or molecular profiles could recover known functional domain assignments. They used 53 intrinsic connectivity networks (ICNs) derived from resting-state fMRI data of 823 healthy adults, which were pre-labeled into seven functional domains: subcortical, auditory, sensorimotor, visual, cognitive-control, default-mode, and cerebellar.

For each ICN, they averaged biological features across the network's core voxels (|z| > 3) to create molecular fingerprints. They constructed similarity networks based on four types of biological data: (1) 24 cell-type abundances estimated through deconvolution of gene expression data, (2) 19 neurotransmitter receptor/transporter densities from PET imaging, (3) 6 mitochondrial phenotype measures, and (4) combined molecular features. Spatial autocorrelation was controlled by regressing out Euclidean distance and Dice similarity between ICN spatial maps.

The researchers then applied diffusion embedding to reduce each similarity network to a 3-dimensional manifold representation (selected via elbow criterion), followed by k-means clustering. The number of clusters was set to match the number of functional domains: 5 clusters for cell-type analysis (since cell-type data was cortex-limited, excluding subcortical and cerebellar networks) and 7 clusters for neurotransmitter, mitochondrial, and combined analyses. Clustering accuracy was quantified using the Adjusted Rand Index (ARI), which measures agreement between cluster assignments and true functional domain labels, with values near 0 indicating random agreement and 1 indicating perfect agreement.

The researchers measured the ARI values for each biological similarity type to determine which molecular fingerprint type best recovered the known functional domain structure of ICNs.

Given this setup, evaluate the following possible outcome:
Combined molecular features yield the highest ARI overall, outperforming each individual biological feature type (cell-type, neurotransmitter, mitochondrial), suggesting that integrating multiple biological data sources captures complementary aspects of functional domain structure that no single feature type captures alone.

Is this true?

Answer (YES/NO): NO